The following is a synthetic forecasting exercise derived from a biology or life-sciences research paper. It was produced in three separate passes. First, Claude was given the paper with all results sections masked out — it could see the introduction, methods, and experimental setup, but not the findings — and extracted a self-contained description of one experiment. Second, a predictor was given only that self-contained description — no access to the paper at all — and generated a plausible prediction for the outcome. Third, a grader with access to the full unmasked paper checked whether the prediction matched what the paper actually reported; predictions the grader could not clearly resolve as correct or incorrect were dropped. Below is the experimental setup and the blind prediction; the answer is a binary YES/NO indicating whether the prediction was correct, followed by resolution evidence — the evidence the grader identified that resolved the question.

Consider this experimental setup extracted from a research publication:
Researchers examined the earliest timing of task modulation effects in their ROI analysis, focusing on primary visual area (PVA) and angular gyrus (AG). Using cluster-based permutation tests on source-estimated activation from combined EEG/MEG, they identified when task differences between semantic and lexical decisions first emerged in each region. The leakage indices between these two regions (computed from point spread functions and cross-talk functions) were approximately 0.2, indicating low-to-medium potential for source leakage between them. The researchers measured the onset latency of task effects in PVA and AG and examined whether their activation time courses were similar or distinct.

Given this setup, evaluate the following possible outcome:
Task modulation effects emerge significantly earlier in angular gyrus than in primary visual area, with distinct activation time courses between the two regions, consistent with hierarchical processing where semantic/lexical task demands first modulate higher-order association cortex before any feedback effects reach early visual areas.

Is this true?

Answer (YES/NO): NO